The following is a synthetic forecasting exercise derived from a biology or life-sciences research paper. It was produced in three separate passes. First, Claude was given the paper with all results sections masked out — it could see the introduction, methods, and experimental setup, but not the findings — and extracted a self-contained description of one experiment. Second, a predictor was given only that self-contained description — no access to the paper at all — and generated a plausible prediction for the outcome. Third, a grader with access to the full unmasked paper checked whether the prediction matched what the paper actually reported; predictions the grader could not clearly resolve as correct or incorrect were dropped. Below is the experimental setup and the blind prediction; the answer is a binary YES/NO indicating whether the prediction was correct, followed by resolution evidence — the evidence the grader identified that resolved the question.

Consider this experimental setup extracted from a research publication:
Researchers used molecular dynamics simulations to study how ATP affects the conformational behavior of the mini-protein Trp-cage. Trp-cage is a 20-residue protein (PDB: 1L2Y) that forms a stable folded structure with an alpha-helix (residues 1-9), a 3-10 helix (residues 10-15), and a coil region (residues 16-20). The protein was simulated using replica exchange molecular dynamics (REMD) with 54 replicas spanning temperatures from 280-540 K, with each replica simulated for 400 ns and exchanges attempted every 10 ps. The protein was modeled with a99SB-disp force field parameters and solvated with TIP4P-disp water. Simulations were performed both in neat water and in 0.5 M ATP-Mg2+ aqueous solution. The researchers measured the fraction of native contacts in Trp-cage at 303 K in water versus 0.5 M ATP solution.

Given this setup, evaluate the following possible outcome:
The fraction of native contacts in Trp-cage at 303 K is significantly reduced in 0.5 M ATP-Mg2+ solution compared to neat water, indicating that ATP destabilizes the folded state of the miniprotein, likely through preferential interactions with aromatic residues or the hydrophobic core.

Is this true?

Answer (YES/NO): YES